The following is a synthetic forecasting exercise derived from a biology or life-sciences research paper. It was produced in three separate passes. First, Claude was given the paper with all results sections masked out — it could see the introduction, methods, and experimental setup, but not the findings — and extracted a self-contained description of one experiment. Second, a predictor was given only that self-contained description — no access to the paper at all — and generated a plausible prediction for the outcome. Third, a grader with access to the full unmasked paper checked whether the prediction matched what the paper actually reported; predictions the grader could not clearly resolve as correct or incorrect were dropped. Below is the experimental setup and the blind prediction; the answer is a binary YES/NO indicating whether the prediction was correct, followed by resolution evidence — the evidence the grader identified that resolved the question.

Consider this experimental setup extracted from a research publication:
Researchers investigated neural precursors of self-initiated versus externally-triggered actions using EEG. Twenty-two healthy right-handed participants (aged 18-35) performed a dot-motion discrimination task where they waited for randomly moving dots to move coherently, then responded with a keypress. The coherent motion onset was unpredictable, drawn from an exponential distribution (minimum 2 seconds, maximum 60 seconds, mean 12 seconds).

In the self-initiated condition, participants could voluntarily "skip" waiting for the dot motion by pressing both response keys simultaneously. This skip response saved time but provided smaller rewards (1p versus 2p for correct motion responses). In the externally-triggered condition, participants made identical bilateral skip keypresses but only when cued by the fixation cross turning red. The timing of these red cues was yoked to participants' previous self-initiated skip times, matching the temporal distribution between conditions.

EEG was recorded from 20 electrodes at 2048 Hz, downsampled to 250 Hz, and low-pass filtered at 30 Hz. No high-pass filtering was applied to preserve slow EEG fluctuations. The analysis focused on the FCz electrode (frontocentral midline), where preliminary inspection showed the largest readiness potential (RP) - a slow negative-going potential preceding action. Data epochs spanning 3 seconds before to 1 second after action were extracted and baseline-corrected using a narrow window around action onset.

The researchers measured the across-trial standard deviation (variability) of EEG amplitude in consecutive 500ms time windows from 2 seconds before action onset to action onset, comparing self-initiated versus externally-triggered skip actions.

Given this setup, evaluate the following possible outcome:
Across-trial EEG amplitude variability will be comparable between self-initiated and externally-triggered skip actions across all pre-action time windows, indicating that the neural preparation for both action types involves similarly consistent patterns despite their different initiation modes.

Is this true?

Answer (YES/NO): NO